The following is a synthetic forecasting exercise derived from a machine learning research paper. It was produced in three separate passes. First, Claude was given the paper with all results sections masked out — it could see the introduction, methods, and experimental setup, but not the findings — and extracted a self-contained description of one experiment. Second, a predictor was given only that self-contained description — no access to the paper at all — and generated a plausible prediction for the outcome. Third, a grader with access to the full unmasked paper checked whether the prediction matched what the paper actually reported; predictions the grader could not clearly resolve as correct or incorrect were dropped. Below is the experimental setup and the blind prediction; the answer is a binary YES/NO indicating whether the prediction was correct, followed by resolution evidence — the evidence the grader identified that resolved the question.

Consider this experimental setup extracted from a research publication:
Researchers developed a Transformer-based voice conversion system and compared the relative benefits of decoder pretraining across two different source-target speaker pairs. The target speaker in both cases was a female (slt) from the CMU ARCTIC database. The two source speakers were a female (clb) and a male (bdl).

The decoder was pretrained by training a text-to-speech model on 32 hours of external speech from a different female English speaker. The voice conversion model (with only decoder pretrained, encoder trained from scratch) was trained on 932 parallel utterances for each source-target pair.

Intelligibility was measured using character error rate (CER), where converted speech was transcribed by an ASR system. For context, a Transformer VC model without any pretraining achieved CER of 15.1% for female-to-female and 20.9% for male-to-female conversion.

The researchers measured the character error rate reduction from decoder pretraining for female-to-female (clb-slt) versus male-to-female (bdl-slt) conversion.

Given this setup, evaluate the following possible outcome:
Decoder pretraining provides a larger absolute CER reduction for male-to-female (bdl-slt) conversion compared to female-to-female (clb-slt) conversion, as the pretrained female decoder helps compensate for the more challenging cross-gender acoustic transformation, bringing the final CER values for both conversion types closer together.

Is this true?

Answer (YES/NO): NO